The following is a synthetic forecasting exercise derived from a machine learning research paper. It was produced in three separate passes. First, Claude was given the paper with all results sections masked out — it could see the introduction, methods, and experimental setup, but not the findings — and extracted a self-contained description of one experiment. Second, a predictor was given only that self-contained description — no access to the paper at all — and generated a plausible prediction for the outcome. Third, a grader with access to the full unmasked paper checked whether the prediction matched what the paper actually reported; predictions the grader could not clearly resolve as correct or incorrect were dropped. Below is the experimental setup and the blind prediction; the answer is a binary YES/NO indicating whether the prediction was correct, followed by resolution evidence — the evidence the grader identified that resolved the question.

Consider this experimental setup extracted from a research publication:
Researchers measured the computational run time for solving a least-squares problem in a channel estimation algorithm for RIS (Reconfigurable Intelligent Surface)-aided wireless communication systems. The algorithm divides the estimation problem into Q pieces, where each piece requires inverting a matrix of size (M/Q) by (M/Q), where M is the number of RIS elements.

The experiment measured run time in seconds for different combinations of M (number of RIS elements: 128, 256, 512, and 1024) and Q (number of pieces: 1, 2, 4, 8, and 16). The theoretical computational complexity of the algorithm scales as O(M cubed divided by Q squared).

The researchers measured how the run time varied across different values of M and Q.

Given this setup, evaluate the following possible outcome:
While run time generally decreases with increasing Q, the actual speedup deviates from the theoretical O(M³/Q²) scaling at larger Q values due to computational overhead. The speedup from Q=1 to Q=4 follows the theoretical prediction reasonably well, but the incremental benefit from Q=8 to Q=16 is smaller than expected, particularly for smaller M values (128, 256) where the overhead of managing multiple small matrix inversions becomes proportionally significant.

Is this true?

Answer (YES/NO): NO